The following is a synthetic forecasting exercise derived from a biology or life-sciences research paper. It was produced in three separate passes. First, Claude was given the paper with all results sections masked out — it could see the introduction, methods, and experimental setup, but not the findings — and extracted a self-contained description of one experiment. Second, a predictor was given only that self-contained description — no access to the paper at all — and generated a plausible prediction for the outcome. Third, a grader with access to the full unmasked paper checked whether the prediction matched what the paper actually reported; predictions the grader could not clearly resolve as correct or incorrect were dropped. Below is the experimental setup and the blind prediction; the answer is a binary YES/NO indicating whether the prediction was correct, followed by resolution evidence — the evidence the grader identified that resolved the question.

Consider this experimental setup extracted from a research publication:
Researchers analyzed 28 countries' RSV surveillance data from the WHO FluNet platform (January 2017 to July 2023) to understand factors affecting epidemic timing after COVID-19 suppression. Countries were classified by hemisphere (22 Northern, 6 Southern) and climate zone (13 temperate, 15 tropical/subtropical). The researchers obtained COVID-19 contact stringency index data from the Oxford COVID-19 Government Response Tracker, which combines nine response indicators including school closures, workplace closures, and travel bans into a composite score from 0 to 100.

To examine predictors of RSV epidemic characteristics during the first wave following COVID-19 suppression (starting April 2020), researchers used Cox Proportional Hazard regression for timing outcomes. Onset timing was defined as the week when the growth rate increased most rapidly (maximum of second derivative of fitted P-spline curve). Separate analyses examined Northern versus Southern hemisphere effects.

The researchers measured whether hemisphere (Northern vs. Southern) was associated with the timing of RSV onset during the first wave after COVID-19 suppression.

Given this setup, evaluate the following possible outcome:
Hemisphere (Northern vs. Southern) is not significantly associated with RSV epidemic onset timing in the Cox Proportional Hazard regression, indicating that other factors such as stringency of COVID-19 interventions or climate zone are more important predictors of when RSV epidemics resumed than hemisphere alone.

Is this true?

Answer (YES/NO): NO